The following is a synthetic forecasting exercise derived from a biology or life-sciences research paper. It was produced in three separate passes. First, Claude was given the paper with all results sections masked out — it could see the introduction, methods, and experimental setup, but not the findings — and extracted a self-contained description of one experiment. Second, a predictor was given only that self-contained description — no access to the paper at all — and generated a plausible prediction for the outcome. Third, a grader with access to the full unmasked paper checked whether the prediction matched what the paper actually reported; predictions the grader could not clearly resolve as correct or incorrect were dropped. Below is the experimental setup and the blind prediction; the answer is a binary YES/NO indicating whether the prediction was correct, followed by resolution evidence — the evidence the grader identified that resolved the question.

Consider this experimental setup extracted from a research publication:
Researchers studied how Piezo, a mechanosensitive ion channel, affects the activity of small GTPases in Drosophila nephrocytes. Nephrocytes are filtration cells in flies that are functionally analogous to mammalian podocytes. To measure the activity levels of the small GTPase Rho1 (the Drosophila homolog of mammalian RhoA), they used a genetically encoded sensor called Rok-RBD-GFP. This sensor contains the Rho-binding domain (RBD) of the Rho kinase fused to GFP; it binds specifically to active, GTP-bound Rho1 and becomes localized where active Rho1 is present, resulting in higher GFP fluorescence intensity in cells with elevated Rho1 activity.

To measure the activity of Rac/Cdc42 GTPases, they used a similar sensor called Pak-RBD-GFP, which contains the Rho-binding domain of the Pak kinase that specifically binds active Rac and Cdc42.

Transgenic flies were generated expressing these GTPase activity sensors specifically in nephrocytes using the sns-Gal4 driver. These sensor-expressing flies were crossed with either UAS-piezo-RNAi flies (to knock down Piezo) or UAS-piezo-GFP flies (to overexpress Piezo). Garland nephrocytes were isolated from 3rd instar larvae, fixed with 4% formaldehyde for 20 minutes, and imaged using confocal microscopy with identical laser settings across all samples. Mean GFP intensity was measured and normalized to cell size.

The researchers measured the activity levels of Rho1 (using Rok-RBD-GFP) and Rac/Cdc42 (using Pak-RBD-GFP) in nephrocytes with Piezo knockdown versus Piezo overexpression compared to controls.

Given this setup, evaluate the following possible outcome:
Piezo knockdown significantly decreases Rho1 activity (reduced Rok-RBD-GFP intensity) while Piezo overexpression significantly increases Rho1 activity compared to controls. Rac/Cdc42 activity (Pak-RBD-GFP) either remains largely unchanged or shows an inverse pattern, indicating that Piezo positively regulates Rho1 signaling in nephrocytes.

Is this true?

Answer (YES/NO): NO